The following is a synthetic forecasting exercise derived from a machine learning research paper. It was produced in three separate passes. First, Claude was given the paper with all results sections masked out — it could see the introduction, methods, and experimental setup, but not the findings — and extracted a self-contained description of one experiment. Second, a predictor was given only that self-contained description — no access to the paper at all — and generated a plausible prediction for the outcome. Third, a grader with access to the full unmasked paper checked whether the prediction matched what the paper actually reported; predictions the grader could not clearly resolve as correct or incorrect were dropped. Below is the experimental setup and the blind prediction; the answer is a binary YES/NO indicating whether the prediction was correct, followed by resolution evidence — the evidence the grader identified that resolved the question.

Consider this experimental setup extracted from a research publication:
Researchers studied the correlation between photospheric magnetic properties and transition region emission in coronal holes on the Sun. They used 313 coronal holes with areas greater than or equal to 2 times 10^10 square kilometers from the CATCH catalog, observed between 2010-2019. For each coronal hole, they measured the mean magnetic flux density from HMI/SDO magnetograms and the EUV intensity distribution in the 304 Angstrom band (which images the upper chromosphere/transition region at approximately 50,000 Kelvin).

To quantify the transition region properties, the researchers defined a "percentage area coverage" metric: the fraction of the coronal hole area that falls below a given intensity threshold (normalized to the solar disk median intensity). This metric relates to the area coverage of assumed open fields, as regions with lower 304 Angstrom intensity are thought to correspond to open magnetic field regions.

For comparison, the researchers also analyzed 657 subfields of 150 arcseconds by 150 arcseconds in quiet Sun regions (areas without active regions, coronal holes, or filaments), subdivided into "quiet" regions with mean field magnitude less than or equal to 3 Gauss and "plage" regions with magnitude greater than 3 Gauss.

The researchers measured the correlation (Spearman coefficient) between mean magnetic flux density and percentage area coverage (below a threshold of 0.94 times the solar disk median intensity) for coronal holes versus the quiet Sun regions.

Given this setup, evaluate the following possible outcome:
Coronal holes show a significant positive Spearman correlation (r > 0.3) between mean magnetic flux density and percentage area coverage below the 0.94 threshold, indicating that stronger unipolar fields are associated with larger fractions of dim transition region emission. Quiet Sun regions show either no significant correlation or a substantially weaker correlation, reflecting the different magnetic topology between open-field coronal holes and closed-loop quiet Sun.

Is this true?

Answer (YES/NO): YES